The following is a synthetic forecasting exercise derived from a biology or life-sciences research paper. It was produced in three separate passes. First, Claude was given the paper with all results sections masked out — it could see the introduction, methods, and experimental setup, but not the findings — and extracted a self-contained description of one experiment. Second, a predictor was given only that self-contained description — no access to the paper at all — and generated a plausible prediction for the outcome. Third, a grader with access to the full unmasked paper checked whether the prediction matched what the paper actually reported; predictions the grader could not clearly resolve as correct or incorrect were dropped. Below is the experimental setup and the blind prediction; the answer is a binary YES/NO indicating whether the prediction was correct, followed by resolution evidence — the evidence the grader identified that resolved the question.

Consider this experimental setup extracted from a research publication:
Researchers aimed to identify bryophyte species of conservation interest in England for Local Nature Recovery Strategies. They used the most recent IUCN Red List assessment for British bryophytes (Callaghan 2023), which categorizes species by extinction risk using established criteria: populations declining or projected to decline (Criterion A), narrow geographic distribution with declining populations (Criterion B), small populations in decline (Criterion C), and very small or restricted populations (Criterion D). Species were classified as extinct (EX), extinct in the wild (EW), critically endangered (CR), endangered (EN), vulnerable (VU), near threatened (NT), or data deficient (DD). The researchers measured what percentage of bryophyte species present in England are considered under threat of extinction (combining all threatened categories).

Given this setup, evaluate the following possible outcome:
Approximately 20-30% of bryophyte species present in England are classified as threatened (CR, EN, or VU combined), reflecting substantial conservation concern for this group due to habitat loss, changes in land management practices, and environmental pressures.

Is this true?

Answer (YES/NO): YES